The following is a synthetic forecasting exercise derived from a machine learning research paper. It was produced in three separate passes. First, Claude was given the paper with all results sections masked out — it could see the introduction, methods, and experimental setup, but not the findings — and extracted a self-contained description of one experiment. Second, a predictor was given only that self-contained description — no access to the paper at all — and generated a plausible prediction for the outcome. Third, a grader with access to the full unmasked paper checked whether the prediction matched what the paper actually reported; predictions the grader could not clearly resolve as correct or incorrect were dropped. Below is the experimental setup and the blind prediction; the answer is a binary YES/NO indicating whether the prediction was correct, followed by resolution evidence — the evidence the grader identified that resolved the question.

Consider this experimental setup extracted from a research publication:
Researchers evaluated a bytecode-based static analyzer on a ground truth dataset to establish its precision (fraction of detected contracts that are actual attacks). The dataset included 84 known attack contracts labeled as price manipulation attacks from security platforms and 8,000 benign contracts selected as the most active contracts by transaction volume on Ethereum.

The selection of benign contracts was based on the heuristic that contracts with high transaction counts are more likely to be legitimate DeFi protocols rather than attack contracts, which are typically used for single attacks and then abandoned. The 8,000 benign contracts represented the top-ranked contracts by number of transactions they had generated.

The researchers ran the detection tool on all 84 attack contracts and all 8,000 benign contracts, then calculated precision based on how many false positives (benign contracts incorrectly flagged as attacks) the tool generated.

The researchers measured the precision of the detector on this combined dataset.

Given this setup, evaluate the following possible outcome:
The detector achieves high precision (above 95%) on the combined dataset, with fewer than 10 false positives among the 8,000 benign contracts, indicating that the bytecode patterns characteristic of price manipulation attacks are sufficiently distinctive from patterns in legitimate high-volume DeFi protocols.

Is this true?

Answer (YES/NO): YES